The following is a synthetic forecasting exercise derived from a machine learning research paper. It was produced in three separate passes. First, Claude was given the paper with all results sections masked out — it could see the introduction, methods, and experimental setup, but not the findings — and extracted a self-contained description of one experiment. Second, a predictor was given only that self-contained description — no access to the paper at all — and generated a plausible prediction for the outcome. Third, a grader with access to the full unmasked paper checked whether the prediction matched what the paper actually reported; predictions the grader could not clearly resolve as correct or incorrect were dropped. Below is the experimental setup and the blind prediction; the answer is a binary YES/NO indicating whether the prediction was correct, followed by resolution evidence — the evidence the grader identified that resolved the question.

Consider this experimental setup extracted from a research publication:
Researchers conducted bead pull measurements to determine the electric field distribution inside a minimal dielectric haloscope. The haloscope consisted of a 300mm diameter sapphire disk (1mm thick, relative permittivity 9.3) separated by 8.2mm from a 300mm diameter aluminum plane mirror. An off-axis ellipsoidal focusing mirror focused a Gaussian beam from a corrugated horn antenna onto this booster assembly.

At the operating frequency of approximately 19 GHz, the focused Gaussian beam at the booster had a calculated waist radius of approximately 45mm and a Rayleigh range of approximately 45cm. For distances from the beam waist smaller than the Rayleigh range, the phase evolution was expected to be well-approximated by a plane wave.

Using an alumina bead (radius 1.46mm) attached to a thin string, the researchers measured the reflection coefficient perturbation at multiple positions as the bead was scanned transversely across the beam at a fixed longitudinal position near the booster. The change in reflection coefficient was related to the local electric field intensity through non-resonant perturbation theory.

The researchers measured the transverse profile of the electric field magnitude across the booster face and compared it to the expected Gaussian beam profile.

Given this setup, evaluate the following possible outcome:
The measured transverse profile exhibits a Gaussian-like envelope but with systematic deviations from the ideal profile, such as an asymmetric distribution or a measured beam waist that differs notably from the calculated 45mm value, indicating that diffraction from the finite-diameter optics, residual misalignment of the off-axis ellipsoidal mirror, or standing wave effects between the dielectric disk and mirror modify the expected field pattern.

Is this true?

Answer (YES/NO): NO